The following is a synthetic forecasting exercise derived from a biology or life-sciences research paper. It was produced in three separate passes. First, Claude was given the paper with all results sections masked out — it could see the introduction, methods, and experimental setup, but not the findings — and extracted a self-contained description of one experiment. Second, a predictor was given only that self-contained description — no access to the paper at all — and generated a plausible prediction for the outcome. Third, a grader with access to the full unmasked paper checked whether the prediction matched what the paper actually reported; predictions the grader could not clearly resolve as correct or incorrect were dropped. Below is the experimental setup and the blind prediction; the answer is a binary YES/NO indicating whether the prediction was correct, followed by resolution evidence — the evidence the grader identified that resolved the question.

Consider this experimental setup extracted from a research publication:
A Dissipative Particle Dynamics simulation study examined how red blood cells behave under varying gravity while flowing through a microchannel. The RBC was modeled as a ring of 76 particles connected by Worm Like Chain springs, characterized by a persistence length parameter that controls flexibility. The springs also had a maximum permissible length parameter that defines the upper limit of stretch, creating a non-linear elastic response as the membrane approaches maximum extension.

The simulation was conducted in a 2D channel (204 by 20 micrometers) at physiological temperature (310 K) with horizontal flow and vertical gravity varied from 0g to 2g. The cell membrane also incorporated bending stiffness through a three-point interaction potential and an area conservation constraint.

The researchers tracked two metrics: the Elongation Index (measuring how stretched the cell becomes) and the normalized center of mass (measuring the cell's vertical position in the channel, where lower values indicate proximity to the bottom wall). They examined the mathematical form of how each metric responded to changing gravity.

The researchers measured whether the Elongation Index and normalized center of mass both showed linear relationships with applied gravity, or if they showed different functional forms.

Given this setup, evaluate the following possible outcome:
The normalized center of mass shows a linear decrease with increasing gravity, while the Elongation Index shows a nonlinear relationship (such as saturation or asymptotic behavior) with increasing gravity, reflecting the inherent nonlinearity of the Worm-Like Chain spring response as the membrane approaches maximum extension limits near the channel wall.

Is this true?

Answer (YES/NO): NO